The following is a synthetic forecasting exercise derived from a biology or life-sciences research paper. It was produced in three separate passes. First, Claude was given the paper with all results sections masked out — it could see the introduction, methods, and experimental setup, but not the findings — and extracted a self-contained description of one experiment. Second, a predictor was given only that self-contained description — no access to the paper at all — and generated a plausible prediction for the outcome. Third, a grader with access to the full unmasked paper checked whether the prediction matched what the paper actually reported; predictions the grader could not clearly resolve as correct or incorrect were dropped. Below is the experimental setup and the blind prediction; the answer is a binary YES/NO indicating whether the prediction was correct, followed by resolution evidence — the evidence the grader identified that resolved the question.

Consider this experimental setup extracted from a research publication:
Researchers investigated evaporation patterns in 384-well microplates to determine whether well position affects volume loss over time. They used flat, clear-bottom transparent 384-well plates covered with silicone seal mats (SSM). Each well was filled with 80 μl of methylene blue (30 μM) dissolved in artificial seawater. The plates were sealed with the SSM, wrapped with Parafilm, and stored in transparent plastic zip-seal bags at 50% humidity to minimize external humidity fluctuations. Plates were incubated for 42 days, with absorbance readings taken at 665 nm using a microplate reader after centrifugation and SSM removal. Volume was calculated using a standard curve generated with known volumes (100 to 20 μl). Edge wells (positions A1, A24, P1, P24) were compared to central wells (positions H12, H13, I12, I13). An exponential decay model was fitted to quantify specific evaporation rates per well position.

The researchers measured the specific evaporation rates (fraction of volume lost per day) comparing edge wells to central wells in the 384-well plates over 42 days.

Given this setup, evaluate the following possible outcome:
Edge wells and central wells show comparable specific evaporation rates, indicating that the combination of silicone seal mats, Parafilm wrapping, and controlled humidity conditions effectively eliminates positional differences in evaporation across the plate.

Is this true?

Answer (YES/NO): NO